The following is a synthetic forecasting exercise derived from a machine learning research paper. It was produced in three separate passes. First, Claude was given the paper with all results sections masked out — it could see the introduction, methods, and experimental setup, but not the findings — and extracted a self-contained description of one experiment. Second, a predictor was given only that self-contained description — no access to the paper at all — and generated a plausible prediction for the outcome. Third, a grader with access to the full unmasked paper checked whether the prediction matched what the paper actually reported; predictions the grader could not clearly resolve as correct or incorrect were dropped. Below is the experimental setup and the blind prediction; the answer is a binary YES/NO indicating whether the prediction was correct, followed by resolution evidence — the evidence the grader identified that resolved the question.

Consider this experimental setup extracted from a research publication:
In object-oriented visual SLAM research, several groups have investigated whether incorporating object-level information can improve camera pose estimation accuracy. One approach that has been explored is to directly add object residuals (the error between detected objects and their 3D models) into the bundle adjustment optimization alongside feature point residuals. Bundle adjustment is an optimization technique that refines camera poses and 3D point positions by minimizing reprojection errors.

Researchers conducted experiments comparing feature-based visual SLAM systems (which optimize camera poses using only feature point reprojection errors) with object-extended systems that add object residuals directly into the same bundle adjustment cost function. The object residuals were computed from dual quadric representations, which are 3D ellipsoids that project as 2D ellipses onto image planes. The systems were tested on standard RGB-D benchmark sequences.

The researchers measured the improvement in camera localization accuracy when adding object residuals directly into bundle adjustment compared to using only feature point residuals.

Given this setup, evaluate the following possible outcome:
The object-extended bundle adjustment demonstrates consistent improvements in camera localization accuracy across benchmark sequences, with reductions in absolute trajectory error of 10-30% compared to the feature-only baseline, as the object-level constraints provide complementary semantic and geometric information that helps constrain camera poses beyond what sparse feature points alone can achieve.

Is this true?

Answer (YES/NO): NO